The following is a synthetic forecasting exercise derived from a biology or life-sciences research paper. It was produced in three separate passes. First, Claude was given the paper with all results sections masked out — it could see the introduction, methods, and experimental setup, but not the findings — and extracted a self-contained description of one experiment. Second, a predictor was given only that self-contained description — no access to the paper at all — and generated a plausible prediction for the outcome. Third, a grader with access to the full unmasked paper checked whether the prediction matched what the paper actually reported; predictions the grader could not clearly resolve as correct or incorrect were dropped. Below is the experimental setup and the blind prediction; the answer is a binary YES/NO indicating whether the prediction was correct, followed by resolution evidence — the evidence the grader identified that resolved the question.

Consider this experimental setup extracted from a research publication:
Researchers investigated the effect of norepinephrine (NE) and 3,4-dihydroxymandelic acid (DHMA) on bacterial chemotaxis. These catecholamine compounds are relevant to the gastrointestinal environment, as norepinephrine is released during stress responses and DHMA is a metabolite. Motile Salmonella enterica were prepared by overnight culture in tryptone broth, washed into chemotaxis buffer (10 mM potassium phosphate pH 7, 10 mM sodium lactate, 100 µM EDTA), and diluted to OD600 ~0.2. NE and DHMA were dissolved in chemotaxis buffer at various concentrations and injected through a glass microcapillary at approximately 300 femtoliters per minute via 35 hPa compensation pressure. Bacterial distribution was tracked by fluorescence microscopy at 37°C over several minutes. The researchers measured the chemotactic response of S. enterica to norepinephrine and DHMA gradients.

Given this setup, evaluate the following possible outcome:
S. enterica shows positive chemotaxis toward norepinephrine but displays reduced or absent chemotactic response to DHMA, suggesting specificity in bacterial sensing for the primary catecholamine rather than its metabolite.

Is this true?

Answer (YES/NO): NO